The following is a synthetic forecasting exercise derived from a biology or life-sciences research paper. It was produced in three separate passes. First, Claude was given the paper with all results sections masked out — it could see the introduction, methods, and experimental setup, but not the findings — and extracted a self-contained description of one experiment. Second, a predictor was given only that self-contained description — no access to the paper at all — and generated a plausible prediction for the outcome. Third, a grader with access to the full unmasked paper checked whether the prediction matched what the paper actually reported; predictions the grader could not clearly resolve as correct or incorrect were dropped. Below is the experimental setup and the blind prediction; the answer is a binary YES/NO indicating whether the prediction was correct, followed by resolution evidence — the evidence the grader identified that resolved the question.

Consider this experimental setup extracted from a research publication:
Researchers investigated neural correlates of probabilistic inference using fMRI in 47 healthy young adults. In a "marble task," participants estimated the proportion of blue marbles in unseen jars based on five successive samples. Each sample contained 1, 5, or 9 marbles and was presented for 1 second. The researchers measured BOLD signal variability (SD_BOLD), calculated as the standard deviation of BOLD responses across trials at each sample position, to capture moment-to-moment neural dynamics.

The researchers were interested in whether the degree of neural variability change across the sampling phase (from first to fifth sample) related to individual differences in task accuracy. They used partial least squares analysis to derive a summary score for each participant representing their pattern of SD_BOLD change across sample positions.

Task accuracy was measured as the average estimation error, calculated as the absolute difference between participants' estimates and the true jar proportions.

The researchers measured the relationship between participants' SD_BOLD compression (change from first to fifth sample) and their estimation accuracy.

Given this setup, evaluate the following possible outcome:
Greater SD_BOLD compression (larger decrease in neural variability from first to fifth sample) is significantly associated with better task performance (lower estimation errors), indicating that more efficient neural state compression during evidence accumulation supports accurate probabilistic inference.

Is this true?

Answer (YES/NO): YES